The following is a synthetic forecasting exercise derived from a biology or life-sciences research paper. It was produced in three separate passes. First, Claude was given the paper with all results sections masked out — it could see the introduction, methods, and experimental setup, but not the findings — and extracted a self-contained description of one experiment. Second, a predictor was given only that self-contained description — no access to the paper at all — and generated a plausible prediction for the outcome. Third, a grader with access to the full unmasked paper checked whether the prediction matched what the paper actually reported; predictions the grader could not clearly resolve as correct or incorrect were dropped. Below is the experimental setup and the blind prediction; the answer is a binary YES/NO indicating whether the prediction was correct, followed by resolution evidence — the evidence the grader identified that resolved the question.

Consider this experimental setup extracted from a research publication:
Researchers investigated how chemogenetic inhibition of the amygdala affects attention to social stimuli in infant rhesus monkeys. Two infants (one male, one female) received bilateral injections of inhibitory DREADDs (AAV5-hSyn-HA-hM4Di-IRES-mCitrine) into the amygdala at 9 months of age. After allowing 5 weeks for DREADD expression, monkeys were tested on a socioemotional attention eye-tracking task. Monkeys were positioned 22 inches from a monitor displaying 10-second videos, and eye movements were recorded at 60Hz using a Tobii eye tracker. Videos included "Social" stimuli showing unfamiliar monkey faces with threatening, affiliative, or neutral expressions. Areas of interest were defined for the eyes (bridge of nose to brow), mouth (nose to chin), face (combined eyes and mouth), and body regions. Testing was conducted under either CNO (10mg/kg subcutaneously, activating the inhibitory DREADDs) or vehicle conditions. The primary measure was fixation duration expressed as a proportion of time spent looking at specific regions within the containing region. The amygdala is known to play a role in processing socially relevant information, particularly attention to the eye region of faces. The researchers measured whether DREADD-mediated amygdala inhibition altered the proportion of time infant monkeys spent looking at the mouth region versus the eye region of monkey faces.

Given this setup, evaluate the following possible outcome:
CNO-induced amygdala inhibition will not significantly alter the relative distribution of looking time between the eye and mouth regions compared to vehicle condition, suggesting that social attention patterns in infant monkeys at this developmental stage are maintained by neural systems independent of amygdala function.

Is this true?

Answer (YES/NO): NO